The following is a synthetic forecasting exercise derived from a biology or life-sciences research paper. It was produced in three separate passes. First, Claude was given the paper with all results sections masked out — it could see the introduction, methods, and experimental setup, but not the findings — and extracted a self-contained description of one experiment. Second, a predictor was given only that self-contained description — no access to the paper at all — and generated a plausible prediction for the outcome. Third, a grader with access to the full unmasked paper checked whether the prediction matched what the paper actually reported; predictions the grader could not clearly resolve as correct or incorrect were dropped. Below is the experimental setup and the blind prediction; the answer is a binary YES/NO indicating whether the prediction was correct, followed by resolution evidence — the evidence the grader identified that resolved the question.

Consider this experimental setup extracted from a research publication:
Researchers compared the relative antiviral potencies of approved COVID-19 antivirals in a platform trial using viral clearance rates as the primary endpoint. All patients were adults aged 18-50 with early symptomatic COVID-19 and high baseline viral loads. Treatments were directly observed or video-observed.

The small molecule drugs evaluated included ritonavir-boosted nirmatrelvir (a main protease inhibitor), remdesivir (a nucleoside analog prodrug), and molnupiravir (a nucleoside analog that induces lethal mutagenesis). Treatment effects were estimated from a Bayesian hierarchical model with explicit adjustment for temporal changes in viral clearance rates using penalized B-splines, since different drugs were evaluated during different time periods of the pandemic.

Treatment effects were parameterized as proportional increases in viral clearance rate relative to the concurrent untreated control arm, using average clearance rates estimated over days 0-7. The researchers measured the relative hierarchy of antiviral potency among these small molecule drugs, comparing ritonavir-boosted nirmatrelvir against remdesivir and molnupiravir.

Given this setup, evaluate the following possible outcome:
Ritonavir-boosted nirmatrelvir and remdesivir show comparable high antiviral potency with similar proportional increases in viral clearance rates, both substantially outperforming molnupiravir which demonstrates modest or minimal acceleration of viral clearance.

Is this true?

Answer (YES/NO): NO